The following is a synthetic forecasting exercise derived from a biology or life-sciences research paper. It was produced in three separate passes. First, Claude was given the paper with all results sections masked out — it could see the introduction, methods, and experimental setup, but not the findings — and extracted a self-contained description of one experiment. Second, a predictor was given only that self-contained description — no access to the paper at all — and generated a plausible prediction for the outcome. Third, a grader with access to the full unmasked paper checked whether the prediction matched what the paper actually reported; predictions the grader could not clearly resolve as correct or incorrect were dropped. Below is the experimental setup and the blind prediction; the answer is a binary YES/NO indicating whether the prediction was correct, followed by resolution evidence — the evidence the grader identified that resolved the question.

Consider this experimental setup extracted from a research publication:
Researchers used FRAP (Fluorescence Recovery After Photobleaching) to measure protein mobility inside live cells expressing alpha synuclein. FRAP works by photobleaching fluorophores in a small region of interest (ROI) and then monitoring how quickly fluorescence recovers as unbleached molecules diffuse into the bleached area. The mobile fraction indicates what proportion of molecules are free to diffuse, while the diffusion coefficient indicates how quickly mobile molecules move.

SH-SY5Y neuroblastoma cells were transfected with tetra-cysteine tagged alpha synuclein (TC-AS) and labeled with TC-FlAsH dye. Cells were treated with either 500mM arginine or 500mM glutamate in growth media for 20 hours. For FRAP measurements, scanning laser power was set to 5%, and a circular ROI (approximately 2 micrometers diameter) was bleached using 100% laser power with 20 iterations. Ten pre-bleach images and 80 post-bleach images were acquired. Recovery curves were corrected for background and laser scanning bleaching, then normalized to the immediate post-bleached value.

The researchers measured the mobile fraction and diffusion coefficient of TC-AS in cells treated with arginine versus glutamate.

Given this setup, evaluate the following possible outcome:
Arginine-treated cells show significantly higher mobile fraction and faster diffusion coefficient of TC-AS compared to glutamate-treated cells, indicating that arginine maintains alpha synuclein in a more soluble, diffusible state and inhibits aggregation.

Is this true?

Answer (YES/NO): YES